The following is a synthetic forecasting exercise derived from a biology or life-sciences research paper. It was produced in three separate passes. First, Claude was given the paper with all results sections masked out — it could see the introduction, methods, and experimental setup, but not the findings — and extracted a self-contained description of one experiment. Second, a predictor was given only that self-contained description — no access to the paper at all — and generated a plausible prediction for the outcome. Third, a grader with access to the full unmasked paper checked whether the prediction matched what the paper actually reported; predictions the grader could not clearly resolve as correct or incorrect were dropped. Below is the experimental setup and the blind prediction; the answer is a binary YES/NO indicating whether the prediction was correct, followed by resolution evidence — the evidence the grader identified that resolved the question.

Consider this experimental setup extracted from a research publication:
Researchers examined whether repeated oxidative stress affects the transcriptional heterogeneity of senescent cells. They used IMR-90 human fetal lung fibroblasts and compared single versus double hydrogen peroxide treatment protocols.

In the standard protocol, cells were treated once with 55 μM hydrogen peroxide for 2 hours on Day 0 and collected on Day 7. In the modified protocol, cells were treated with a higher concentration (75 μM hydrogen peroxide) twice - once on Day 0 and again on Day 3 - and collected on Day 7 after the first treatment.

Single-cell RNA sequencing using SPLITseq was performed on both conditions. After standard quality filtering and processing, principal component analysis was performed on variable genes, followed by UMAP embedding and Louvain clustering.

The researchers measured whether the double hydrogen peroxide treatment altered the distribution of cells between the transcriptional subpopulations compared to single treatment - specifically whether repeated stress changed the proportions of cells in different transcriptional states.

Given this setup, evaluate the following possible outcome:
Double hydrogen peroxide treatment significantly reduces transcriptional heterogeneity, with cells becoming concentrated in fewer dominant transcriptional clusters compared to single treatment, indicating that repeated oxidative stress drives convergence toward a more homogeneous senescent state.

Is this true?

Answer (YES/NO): NO